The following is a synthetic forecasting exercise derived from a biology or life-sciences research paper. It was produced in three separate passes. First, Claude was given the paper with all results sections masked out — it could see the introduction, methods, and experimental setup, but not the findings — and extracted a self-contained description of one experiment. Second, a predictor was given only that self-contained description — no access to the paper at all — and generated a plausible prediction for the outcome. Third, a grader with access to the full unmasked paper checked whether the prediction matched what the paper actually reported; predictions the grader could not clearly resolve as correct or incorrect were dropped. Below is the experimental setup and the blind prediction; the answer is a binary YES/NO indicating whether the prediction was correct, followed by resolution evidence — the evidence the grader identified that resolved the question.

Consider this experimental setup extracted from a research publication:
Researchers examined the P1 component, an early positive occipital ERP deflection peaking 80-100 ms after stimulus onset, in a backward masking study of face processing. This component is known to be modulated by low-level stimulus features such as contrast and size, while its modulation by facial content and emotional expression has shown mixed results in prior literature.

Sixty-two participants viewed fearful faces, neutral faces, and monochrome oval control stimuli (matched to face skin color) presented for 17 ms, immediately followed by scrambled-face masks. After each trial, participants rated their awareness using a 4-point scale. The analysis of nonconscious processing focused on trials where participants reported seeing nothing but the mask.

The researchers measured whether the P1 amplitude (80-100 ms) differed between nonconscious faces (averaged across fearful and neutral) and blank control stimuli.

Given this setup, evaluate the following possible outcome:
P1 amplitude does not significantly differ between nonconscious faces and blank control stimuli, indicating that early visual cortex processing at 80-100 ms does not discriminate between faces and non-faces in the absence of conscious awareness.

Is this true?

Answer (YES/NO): YES